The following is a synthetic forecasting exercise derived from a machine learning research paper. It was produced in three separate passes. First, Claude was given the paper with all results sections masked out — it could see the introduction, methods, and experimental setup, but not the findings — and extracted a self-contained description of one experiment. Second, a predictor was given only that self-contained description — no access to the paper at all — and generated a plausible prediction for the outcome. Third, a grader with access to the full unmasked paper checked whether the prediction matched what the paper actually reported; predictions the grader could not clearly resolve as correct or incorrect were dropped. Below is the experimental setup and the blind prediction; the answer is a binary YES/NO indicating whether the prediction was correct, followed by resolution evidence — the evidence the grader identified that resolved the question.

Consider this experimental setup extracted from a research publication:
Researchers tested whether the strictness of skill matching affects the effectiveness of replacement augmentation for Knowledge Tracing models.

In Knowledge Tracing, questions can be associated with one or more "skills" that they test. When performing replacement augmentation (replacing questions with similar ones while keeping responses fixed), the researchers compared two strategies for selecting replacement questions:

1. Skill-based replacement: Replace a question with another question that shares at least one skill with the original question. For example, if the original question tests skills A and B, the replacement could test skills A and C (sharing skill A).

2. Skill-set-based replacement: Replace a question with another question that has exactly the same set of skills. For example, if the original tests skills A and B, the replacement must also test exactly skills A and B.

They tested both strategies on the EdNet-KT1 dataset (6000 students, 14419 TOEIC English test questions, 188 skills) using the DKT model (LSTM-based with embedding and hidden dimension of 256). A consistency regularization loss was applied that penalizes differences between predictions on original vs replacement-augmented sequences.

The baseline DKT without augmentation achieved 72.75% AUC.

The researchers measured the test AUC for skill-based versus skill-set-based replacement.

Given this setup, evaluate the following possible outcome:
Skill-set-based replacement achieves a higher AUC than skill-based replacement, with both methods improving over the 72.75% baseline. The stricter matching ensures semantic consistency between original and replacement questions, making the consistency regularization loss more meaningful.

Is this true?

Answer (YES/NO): NO